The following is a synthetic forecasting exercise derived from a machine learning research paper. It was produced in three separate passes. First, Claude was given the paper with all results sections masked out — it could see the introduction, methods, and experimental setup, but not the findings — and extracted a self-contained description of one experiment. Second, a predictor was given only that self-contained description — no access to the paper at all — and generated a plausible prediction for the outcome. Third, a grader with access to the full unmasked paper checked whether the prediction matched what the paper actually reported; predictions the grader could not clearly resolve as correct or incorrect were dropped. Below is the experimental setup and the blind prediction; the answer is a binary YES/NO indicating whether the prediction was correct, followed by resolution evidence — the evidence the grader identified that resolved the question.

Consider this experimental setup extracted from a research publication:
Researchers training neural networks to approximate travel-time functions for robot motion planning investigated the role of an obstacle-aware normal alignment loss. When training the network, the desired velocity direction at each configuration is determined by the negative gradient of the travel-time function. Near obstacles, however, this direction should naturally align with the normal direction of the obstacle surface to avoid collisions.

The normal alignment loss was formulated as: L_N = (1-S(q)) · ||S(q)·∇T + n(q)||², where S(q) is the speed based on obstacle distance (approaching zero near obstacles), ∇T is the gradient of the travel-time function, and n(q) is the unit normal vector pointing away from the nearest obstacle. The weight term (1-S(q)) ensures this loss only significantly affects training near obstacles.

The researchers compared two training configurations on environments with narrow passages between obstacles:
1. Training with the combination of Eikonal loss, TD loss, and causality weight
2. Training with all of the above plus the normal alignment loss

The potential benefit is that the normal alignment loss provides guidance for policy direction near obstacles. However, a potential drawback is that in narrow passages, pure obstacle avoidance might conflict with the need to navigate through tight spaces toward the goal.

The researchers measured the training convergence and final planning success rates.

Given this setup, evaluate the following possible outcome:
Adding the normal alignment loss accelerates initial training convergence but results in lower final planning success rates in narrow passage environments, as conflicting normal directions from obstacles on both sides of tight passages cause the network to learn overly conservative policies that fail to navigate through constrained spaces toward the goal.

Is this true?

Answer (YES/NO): NO